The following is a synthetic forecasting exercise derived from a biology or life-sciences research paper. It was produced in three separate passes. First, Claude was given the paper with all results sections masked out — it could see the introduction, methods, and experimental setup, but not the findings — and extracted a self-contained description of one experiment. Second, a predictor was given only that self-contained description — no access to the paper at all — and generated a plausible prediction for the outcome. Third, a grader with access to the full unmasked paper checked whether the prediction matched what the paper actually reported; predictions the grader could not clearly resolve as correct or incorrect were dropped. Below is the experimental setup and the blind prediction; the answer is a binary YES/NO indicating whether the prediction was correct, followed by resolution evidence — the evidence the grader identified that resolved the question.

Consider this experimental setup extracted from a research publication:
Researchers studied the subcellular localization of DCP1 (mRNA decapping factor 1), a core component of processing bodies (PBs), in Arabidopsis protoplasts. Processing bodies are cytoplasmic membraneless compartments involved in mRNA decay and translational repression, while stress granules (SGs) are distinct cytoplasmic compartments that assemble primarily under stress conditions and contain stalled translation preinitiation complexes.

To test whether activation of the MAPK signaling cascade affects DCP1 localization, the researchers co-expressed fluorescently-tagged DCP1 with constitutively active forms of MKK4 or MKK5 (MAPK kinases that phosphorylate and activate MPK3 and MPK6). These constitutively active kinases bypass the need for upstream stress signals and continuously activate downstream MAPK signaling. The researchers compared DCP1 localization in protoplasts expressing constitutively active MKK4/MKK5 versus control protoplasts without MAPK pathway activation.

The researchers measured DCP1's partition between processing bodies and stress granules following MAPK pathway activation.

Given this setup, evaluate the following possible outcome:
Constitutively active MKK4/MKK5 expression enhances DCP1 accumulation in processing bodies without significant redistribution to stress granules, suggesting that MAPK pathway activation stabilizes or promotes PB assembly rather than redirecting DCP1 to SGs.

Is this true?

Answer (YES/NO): NO